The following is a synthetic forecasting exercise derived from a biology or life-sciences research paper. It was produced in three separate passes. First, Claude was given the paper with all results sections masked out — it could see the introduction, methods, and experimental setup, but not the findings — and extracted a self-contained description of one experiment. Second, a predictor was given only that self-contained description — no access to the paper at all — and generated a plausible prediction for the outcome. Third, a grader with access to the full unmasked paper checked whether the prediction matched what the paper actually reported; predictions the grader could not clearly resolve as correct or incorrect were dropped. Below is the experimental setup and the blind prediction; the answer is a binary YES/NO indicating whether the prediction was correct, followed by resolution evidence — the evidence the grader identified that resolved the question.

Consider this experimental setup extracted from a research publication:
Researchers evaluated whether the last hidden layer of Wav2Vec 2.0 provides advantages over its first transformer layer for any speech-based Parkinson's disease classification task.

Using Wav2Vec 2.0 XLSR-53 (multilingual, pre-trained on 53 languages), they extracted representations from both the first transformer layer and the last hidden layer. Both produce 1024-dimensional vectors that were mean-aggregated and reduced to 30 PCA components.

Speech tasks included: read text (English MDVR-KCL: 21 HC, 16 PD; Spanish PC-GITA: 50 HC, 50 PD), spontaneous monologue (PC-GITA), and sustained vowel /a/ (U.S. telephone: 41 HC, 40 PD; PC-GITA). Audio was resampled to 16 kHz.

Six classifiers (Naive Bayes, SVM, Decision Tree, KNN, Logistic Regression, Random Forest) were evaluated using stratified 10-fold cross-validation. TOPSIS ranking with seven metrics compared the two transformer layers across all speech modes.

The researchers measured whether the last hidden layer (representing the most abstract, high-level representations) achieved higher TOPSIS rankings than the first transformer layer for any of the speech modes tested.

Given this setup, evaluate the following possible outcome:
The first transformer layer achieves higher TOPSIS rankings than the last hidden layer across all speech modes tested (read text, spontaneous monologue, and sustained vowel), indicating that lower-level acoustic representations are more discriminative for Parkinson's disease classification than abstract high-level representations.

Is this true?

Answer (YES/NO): YES